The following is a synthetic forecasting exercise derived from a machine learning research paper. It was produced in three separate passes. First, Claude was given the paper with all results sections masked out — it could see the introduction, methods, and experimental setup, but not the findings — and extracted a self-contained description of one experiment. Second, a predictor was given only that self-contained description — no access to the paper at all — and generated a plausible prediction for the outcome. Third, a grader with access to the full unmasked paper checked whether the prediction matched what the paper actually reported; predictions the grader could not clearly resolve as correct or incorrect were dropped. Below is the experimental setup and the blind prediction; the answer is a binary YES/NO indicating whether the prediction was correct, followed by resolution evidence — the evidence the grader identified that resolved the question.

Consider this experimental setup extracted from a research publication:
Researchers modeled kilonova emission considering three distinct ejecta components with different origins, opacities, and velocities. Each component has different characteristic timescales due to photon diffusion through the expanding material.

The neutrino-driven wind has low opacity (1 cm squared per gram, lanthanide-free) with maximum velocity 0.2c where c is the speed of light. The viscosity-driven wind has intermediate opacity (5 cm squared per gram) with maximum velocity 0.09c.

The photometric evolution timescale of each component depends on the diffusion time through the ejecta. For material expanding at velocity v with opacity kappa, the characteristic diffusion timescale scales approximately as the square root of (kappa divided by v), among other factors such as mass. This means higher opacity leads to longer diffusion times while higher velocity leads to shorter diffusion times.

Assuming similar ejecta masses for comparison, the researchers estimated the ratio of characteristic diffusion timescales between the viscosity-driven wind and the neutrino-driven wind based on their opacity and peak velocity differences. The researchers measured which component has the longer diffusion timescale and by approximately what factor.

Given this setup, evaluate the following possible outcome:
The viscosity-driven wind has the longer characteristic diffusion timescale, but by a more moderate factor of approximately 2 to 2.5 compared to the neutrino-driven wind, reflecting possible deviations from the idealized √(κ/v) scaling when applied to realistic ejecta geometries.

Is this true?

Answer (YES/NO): NO